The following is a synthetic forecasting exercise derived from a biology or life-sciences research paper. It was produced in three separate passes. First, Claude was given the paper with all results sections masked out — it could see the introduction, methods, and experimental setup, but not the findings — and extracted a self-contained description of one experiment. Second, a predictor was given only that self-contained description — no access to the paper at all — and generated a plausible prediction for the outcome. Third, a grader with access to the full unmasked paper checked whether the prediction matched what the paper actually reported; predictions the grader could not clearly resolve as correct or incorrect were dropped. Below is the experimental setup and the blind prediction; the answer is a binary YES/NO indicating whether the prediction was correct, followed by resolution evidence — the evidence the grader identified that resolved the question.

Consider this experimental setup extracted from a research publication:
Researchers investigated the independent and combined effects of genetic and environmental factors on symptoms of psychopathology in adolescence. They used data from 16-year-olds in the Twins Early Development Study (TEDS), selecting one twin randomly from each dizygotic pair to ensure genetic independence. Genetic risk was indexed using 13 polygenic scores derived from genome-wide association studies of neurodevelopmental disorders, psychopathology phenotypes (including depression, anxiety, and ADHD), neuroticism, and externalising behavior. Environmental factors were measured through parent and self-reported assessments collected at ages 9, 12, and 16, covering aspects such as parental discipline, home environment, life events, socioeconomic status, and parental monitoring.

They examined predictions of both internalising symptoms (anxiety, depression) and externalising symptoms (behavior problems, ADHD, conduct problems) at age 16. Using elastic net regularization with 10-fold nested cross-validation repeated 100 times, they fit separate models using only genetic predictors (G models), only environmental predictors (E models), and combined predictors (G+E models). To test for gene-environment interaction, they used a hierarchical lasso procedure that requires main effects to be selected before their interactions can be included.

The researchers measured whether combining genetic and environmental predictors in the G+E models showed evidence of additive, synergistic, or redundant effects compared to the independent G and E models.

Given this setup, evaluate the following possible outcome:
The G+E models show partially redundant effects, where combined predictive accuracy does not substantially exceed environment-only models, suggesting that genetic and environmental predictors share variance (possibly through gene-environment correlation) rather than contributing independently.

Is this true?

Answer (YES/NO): NO